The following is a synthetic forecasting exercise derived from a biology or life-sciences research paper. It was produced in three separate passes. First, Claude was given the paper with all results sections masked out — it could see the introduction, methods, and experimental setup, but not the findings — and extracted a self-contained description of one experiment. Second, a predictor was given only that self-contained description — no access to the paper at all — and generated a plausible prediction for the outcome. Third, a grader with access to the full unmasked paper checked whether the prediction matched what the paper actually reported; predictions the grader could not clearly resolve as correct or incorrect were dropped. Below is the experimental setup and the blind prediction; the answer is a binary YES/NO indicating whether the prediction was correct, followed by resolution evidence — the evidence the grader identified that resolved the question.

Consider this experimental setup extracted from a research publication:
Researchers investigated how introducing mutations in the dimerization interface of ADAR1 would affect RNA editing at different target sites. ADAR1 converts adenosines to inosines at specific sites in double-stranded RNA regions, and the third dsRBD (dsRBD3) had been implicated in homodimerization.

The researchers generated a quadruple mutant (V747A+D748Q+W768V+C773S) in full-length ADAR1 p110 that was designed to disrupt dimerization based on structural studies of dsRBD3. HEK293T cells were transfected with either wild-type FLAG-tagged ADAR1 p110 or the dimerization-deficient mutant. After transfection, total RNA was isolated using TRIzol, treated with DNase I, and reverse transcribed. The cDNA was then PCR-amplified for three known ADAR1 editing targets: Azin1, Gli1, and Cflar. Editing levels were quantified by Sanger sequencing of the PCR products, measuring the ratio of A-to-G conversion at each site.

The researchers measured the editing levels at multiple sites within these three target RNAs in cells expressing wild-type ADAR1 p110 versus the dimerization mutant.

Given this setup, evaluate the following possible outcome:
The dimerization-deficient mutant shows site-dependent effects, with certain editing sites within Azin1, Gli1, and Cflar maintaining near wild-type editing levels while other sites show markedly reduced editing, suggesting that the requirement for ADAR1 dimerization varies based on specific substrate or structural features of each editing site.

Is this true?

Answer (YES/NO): YES